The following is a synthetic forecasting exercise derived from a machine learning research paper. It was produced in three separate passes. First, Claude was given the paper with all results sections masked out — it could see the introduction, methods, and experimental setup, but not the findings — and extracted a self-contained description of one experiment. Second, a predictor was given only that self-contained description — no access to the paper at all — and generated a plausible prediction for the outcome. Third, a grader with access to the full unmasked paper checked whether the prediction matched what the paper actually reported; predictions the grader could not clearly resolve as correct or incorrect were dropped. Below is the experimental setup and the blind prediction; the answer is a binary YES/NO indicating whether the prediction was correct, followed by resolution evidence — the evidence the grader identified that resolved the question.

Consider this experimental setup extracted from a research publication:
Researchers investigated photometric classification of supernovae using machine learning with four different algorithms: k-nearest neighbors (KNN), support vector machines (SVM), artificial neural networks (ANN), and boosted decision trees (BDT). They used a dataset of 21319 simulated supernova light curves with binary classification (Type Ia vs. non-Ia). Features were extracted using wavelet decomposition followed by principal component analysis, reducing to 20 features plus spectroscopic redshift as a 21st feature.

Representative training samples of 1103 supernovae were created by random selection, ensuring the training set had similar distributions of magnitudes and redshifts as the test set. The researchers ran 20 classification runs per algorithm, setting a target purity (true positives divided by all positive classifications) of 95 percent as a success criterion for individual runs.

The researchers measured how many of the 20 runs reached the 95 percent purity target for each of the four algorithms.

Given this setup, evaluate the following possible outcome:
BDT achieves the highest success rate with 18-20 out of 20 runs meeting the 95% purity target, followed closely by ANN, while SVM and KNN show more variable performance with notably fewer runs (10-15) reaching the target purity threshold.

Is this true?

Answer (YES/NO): NO